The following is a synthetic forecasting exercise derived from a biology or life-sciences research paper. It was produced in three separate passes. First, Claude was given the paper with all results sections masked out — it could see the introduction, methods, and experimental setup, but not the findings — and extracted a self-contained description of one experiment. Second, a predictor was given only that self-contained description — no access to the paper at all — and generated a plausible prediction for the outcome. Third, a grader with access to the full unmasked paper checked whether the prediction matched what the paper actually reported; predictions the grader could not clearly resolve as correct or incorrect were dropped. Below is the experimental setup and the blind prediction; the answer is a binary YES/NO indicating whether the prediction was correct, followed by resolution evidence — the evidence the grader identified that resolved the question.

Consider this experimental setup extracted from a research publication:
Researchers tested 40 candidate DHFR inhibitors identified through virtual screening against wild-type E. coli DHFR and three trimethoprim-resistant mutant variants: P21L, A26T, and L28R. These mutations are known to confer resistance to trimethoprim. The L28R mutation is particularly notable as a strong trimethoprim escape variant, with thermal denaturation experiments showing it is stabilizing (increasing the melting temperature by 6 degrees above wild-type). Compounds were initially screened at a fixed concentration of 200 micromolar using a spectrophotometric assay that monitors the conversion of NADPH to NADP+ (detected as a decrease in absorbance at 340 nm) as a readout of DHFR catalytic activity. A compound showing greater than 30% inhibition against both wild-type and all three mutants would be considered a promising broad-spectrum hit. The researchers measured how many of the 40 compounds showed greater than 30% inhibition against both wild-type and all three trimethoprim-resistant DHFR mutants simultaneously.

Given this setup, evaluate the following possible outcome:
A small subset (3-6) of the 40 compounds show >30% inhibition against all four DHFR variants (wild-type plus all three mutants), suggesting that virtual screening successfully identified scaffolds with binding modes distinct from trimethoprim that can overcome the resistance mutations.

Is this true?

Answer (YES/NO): YES